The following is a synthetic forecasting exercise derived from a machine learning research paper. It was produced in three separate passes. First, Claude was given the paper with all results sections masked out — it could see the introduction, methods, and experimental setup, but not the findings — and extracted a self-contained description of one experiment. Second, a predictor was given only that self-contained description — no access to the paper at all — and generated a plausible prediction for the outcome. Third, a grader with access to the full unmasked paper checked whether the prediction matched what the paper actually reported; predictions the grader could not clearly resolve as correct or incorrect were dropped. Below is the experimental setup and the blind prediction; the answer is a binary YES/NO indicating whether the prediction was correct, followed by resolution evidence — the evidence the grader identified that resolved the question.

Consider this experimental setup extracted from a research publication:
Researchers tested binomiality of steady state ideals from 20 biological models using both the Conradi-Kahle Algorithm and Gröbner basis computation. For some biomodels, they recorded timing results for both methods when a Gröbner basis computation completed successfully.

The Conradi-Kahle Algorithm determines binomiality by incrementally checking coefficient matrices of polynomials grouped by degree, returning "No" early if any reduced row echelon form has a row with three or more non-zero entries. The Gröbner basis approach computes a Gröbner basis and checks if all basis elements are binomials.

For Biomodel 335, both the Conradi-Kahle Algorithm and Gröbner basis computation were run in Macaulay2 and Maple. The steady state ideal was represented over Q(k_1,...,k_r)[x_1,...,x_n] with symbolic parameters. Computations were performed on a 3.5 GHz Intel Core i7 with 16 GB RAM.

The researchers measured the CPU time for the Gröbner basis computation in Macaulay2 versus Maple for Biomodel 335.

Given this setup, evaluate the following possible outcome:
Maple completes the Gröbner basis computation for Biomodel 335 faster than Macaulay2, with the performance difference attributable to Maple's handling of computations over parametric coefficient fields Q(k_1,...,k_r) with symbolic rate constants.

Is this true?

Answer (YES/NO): NO